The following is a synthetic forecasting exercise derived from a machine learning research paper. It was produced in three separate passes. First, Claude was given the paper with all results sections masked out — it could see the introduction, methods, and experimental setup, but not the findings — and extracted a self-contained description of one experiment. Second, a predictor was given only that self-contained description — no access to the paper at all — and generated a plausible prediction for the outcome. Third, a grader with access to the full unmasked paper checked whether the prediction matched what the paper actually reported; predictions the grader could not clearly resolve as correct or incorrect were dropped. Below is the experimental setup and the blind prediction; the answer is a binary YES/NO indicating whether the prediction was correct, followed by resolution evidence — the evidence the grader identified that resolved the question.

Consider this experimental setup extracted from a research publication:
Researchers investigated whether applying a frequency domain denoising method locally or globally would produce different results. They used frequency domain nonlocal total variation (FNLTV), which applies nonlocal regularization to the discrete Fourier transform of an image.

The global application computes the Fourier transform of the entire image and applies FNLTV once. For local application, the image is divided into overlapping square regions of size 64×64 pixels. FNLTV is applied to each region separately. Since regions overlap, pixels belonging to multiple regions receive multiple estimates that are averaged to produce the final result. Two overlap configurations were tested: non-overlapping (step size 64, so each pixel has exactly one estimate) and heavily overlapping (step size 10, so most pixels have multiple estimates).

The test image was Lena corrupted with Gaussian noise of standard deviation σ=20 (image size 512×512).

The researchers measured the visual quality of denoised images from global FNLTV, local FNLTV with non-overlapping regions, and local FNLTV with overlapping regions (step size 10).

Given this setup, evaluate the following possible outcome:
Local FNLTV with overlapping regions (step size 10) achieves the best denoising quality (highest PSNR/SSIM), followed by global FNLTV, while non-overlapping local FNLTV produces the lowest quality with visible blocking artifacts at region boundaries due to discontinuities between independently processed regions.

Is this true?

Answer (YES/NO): NO